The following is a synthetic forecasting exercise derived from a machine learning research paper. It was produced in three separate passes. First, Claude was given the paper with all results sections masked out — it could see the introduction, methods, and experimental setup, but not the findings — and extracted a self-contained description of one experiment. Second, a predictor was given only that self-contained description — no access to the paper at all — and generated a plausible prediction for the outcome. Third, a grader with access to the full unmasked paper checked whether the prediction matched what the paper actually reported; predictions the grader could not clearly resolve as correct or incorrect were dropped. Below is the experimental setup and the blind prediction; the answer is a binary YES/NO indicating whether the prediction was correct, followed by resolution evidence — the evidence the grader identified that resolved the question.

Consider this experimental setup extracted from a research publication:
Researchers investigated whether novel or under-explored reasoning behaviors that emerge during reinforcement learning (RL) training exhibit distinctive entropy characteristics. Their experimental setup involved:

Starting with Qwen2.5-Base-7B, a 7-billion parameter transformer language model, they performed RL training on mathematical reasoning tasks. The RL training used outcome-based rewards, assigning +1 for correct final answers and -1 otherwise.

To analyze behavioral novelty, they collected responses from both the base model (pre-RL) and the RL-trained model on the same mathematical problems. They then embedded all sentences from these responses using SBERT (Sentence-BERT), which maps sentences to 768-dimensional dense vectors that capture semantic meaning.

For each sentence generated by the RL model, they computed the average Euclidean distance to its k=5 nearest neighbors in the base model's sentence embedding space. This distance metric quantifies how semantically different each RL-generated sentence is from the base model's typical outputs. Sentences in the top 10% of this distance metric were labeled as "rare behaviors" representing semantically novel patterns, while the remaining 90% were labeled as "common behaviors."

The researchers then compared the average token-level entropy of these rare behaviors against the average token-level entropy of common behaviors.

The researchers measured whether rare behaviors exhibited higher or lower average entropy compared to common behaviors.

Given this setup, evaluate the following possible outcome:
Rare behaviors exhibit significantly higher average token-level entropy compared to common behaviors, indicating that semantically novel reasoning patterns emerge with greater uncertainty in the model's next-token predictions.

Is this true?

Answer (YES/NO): YES